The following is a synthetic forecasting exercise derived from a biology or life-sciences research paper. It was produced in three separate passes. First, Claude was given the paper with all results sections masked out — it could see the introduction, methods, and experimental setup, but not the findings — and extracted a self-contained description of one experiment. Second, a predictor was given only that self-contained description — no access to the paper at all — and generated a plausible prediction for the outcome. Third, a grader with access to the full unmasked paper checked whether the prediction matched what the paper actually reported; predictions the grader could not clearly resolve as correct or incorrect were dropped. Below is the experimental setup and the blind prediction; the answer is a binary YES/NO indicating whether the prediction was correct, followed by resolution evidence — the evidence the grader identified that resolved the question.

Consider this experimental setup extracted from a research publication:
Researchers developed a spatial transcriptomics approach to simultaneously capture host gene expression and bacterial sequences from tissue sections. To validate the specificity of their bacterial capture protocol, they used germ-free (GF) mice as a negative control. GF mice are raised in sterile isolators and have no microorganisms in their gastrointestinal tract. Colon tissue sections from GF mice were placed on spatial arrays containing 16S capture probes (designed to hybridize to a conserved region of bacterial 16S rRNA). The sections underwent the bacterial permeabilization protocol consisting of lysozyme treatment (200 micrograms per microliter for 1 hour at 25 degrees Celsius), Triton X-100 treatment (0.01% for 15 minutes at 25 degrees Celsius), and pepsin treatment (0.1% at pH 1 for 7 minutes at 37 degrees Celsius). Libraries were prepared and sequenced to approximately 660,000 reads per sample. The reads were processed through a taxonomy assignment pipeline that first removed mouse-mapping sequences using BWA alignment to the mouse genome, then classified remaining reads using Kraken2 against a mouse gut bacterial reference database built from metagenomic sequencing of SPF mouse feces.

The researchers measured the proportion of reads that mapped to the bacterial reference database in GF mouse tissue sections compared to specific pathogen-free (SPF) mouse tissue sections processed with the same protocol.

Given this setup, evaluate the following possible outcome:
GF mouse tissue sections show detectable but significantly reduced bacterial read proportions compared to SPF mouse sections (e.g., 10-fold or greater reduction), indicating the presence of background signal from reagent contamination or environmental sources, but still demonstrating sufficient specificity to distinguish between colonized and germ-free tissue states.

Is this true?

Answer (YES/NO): NO